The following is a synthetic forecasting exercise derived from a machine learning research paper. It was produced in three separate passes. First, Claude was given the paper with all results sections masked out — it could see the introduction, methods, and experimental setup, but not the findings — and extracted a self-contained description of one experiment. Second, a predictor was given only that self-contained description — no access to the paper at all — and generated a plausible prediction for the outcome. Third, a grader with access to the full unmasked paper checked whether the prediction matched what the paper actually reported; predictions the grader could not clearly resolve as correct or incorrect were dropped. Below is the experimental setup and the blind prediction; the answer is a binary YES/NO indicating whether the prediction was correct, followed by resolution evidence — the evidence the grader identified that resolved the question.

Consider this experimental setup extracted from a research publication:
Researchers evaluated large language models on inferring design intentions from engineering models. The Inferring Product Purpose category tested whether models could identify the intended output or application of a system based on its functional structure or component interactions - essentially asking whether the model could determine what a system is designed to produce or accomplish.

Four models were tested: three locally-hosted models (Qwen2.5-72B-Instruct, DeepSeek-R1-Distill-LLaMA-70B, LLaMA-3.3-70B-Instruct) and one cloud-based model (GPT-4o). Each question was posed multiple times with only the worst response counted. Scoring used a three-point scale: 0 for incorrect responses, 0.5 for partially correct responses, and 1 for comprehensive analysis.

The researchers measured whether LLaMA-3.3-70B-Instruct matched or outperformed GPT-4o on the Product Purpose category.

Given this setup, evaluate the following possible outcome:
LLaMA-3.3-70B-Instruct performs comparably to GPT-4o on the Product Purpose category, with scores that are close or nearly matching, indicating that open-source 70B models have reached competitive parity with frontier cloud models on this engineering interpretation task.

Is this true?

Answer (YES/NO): YES